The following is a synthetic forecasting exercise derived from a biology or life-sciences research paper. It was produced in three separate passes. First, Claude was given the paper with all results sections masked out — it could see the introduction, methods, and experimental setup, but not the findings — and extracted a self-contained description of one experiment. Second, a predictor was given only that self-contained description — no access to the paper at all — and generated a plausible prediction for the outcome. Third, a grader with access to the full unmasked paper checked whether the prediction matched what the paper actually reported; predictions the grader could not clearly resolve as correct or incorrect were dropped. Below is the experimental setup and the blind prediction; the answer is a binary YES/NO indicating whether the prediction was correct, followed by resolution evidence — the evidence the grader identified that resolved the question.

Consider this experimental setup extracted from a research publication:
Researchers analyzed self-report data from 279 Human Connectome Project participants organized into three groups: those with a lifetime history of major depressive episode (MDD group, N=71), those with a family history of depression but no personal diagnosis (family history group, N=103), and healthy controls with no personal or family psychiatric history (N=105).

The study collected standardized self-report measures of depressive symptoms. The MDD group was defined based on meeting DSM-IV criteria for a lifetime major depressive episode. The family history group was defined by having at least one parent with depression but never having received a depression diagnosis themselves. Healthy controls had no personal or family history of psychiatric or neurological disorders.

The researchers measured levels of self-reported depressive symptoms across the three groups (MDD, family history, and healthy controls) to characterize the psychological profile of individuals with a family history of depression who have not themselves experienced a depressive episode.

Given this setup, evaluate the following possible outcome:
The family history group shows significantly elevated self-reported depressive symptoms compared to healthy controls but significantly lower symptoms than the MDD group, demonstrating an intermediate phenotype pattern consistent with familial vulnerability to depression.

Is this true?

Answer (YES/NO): YES